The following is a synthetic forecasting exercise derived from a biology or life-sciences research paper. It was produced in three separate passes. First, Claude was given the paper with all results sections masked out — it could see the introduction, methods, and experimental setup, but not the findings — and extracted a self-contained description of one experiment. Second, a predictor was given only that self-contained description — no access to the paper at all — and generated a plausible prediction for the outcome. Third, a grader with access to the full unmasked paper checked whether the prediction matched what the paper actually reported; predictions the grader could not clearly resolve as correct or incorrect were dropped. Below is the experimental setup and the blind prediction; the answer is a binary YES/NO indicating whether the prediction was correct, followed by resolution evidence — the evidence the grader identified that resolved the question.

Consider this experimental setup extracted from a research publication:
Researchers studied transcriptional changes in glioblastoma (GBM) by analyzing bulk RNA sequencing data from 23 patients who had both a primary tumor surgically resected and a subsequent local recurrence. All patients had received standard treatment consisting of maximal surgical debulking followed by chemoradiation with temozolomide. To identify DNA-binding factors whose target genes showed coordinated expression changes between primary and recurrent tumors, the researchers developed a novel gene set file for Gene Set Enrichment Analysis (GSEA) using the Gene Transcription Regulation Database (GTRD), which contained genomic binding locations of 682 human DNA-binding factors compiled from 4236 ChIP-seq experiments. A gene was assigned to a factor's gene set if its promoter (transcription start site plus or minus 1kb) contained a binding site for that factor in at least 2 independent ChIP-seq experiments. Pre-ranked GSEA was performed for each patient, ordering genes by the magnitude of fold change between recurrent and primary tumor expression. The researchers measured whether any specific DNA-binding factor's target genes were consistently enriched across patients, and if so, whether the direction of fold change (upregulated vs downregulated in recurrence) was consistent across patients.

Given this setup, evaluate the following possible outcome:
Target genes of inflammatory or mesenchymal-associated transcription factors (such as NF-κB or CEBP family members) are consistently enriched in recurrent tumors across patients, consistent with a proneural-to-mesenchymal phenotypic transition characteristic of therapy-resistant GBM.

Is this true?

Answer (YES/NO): NO